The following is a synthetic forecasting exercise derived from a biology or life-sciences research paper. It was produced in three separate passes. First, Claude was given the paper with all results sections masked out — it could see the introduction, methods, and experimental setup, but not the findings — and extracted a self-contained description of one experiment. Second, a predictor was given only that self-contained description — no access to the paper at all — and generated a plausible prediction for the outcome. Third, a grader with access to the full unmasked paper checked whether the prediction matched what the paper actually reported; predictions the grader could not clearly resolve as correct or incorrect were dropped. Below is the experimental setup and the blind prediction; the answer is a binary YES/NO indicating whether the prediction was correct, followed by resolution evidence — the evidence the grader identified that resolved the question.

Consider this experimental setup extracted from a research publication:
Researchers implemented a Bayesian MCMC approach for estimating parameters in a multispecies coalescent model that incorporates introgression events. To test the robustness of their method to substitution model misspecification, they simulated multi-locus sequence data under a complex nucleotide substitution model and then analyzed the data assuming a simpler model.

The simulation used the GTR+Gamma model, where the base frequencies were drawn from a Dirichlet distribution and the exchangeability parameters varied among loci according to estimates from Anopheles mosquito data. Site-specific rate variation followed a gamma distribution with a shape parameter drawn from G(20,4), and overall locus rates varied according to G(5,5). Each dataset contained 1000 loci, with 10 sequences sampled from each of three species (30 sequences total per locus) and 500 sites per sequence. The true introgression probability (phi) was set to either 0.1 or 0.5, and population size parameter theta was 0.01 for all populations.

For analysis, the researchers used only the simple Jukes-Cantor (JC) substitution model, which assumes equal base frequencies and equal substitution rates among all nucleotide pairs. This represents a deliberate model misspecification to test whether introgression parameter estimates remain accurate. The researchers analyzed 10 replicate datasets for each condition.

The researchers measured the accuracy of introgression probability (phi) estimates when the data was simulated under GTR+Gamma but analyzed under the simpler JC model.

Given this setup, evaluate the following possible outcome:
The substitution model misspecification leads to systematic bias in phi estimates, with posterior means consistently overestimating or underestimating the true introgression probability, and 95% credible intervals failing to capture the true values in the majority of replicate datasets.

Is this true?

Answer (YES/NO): NO